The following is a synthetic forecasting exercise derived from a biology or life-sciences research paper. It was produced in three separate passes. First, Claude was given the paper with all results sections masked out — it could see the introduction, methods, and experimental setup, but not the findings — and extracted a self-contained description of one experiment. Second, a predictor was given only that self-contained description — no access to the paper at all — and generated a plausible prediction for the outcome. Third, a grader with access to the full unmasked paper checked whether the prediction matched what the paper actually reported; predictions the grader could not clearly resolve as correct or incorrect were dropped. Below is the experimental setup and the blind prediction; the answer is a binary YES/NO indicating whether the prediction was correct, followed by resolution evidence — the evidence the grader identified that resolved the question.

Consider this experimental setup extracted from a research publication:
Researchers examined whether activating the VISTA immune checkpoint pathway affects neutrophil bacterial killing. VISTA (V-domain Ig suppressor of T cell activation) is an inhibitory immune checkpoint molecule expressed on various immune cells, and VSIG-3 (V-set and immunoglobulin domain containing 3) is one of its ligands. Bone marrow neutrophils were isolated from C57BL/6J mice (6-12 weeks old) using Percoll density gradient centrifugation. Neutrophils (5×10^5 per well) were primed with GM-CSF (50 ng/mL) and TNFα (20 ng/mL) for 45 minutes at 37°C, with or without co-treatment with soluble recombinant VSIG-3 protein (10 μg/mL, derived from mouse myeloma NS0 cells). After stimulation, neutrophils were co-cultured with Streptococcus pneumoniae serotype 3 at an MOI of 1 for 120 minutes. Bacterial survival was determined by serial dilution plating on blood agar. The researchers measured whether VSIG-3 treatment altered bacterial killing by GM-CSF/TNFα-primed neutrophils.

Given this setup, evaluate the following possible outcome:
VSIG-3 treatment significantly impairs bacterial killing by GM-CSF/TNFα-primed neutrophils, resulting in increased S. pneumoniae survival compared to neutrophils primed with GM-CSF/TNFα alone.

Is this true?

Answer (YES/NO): NO